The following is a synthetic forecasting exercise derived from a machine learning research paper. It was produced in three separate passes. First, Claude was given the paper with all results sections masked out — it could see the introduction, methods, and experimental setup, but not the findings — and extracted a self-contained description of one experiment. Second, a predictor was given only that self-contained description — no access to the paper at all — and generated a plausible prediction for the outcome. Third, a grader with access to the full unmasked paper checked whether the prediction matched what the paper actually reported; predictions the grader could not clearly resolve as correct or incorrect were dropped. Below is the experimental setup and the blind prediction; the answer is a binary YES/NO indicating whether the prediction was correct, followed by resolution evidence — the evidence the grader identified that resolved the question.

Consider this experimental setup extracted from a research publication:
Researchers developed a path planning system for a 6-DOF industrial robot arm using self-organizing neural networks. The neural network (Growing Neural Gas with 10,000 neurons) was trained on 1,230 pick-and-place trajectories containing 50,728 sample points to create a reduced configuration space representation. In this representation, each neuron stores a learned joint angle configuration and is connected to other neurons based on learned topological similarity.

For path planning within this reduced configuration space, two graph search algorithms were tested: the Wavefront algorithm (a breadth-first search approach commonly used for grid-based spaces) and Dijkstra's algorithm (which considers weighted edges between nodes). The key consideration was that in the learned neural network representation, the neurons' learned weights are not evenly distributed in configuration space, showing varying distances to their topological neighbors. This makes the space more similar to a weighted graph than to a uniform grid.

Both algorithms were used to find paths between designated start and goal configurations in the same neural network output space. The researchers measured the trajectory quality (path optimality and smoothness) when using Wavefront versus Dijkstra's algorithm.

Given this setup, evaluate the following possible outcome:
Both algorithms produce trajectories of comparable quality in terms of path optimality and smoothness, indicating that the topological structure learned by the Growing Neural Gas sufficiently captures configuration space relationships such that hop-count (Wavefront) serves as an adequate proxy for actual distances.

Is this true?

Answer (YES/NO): NO